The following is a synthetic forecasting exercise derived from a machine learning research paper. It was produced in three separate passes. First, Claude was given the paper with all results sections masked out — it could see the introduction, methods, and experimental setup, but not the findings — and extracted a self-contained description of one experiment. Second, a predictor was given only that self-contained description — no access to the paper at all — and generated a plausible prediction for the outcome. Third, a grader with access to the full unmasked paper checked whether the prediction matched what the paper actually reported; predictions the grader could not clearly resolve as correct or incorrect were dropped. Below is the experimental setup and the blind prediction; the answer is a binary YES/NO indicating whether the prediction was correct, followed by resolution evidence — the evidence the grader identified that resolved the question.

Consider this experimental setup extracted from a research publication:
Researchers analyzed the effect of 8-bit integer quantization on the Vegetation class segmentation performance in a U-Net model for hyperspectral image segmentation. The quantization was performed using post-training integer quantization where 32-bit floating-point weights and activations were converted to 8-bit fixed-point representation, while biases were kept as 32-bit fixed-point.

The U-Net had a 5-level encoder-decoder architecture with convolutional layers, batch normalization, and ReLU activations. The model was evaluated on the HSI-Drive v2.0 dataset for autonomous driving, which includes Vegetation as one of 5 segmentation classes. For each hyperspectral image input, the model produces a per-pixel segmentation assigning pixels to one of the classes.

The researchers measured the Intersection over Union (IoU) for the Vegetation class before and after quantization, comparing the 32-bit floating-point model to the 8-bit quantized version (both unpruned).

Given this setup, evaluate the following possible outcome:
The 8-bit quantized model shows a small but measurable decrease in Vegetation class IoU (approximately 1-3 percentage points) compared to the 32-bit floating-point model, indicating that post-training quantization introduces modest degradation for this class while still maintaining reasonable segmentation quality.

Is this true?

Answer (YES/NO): NO